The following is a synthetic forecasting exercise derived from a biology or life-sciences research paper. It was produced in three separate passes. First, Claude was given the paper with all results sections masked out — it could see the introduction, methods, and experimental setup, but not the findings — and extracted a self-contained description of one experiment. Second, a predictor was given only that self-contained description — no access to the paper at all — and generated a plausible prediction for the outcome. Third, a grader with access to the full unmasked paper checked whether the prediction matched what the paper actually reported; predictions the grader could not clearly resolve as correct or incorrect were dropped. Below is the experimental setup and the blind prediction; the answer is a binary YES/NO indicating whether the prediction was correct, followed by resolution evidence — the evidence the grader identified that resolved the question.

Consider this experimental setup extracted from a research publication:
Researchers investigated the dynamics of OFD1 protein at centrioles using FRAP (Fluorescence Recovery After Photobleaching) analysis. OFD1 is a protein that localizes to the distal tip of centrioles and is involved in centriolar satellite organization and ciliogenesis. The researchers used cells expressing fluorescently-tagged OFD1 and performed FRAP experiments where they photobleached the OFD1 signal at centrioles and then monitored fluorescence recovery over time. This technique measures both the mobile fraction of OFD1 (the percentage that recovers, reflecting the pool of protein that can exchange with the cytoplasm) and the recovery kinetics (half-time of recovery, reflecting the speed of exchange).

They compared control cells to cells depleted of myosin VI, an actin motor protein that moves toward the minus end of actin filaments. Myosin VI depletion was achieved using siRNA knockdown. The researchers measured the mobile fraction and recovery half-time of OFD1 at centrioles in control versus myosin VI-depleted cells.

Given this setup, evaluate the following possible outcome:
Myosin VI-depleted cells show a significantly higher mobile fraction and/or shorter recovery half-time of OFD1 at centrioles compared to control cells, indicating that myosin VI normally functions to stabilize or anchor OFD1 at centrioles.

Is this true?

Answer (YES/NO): NO